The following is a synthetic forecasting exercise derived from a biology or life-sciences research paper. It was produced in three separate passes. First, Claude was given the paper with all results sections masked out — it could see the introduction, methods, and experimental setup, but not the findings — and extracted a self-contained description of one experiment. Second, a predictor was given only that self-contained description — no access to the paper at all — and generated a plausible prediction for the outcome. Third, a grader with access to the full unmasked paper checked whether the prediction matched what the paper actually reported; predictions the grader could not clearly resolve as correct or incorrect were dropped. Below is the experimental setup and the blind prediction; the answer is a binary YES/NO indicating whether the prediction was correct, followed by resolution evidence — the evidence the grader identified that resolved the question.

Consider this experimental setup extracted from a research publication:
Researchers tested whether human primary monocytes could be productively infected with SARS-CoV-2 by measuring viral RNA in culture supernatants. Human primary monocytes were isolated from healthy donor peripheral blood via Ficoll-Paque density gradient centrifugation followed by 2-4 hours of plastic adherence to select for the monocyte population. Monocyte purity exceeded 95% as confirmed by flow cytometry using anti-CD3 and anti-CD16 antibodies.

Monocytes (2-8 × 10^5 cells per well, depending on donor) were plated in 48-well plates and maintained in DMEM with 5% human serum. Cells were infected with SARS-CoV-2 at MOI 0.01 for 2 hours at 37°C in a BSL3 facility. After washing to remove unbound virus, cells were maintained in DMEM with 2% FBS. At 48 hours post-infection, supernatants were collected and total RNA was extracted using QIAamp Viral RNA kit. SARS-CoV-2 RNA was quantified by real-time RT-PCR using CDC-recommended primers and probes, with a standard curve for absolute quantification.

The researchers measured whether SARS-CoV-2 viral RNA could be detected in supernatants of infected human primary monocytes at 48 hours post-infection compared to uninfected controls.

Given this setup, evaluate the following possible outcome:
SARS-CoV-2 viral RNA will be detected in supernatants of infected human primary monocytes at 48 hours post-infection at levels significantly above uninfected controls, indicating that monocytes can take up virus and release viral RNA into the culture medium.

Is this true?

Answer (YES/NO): YES